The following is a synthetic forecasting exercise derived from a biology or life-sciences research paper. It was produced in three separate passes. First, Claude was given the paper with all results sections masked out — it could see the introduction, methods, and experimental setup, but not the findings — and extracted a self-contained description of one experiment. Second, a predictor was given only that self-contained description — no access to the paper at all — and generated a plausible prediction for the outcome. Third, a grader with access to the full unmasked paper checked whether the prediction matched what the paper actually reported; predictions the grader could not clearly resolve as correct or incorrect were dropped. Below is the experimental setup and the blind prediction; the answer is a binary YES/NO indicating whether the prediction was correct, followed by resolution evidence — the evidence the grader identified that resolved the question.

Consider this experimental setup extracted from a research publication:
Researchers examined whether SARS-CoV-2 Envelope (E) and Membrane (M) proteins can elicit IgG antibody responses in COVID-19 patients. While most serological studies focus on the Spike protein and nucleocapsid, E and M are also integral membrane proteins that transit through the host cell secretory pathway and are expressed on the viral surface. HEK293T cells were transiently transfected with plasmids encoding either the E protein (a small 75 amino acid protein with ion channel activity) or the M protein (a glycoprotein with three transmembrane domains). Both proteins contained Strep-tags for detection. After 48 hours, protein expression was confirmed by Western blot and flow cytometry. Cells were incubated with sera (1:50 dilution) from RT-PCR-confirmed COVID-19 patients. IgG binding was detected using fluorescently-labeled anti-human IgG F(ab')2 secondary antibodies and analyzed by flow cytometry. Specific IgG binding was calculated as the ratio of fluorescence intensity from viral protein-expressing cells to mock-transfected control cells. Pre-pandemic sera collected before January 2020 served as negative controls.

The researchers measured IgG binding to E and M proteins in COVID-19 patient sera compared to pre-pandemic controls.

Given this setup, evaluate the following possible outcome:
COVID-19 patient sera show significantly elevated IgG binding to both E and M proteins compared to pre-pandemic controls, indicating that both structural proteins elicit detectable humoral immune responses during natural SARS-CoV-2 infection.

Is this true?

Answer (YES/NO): NO